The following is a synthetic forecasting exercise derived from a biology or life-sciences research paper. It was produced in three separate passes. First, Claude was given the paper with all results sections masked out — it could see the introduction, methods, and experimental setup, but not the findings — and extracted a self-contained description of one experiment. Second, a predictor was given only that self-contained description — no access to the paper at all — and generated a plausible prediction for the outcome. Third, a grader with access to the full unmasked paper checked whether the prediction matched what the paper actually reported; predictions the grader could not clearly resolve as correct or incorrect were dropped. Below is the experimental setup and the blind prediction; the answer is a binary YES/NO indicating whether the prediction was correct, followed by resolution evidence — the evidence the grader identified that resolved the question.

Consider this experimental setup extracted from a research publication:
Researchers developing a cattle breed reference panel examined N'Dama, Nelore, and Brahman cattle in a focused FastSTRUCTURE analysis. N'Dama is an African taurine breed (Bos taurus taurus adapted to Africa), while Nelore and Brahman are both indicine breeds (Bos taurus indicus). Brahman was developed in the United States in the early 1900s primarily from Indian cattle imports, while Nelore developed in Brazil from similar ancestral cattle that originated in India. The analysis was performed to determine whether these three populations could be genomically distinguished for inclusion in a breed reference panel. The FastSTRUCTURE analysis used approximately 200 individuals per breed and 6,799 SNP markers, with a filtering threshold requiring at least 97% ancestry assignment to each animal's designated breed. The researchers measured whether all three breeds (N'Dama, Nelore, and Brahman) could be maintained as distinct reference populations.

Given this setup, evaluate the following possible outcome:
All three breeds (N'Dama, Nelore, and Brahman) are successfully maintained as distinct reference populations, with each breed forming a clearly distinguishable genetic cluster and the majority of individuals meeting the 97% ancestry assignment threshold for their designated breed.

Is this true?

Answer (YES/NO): NO